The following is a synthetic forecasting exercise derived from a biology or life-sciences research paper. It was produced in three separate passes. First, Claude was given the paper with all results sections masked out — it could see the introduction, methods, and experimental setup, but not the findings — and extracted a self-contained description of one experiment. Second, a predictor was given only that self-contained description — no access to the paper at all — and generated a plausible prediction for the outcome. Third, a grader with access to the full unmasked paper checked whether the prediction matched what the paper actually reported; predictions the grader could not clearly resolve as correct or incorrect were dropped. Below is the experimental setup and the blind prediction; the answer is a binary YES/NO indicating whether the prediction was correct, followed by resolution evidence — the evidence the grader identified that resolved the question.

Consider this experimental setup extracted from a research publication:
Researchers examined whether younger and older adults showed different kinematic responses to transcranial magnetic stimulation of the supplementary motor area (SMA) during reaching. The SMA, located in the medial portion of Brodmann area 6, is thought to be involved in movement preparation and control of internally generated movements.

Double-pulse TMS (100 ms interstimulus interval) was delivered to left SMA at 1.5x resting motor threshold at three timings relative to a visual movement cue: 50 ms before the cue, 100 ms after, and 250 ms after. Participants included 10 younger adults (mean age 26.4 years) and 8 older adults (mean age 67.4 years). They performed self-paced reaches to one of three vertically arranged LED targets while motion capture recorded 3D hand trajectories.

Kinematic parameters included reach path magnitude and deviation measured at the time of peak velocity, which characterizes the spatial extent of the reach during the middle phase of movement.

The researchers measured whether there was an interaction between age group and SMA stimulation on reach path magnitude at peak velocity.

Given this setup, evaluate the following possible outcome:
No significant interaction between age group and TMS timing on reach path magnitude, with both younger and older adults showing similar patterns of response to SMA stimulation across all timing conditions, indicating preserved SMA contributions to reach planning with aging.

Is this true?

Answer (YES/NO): NO